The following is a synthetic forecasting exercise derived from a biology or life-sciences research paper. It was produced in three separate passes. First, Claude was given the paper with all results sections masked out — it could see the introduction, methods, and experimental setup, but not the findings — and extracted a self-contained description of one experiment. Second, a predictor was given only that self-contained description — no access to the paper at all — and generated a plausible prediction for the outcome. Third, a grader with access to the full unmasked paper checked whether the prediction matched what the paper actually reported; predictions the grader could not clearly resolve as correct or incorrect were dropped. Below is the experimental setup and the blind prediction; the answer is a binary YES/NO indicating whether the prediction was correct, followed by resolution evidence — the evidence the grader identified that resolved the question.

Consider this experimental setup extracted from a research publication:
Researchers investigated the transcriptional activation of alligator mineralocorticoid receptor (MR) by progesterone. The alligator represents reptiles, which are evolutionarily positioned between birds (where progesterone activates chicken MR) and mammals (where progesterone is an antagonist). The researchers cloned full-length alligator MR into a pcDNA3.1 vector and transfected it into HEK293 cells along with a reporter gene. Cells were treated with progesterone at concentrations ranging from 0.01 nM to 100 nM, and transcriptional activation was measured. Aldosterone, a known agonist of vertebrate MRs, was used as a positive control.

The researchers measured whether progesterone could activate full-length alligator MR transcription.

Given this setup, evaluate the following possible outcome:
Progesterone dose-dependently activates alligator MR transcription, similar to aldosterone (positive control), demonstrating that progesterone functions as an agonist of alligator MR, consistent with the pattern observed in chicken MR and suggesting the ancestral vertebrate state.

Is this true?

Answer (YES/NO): NO